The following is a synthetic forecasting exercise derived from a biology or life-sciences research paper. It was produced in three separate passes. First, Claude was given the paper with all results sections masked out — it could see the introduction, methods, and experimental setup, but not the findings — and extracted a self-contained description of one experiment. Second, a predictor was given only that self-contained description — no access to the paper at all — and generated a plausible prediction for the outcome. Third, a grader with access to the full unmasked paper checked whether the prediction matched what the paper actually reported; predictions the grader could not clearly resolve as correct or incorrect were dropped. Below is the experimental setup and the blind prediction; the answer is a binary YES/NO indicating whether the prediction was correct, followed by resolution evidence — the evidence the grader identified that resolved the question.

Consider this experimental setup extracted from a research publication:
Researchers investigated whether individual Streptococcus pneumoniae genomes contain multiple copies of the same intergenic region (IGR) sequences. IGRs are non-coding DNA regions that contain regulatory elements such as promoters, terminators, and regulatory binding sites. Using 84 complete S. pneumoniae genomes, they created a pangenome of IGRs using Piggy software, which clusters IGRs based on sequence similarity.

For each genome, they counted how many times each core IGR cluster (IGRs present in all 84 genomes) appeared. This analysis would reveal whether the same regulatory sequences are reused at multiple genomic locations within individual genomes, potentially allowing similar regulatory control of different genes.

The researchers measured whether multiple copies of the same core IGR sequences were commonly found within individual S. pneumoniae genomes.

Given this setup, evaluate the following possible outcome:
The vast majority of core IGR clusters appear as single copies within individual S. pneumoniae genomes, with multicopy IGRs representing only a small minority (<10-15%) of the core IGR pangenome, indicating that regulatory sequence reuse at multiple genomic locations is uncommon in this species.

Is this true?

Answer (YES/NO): NO